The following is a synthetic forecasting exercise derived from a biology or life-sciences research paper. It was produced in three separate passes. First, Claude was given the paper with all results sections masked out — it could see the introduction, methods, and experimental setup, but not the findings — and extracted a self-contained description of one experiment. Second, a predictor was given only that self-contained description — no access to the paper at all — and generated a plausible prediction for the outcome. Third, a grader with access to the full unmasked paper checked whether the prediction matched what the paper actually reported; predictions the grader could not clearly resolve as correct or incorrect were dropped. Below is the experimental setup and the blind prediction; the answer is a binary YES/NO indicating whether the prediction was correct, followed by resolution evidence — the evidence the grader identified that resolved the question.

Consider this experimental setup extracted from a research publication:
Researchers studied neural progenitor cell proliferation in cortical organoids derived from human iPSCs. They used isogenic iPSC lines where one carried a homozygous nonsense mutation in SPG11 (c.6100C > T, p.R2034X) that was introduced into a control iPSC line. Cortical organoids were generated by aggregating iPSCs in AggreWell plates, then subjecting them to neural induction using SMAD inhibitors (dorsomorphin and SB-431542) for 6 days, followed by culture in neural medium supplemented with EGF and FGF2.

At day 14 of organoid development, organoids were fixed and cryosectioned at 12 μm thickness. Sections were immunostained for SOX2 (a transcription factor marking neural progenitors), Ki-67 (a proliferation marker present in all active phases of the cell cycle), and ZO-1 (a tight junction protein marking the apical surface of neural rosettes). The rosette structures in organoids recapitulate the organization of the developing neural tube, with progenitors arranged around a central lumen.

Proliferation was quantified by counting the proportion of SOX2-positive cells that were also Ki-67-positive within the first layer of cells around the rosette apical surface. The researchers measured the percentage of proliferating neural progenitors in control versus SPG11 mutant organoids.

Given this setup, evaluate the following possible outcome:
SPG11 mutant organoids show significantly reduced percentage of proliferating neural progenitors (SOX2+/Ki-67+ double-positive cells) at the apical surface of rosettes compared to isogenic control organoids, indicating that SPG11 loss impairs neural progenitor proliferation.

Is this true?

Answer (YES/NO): YES